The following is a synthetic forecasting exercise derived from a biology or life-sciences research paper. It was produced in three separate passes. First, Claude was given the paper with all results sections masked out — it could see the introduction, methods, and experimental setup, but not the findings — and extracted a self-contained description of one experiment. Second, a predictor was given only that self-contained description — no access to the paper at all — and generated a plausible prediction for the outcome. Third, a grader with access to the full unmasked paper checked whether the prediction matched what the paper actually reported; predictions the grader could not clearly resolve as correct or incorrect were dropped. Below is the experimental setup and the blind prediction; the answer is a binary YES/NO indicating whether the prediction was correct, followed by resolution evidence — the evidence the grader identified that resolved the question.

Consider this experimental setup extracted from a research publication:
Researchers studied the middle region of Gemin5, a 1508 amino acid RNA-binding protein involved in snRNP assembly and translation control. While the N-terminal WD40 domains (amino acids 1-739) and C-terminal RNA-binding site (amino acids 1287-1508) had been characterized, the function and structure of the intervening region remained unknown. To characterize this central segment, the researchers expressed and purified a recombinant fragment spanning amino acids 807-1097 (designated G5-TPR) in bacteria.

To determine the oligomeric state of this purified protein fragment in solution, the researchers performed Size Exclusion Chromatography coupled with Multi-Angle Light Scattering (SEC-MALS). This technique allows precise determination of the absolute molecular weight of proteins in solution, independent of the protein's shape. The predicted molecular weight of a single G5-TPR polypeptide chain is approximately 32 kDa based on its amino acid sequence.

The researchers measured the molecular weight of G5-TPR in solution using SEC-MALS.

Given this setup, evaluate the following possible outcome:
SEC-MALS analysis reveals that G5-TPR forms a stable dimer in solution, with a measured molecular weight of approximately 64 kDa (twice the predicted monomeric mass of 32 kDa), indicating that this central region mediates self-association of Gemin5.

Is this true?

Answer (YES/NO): YES